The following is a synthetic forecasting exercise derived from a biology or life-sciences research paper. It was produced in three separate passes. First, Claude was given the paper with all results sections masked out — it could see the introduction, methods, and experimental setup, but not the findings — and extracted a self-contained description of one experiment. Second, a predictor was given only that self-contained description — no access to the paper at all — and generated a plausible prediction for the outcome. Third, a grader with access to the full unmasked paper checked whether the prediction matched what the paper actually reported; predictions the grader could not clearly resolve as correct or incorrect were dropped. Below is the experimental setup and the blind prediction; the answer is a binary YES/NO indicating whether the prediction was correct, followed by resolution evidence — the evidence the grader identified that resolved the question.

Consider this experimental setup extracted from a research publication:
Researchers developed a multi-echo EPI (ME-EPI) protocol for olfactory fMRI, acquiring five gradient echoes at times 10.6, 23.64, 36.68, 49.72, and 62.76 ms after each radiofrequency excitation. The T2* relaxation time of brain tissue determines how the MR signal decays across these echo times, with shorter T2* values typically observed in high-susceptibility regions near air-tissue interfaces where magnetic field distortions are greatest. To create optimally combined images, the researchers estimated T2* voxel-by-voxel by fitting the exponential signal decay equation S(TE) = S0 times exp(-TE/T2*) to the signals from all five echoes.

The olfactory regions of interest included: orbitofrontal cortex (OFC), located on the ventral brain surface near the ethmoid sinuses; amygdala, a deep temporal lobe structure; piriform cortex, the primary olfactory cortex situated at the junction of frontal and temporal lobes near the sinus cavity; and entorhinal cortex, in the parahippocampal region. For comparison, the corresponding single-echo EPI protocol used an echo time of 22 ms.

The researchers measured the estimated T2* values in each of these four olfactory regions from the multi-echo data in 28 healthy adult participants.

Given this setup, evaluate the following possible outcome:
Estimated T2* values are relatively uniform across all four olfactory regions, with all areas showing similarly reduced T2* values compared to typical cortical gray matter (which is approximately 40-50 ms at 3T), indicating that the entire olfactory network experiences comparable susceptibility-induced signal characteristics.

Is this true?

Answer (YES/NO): NO